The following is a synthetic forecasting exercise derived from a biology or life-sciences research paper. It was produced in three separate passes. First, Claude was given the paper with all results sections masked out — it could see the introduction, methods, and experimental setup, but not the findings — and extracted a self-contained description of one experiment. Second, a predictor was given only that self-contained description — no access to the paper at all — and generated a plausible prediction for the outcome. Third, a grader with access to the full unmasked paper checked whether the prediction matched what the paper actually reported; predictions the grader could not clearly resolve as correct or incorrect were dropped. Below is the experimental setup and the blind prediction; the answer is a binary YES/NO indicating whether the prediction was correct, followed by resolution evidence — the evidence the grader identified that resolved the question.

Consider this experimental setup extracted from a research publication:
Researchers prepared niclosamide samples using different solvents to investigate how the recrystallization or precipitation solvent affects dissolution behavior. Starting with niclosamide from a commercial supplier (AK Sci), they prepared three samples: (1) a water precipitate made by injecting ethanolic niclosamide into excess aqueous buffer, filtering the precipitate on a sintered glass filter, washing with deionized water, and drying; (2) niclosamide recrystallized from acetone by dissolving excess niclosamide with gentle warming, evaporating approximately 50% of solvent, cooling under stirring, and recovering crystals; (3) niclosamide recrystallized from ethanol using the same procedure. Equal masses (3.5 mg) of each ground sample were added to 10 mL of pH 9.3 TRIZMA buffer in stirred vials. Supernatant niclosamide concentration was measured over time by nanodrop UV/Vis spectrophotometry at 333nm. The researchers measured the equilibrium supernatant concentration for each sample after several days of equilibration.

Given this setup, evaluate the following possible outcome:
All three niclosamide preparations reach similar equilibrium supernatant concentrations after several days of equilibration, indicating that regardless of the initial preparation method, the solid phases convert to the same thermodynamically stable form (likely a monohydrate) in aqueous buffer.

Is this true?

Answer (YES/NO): NO